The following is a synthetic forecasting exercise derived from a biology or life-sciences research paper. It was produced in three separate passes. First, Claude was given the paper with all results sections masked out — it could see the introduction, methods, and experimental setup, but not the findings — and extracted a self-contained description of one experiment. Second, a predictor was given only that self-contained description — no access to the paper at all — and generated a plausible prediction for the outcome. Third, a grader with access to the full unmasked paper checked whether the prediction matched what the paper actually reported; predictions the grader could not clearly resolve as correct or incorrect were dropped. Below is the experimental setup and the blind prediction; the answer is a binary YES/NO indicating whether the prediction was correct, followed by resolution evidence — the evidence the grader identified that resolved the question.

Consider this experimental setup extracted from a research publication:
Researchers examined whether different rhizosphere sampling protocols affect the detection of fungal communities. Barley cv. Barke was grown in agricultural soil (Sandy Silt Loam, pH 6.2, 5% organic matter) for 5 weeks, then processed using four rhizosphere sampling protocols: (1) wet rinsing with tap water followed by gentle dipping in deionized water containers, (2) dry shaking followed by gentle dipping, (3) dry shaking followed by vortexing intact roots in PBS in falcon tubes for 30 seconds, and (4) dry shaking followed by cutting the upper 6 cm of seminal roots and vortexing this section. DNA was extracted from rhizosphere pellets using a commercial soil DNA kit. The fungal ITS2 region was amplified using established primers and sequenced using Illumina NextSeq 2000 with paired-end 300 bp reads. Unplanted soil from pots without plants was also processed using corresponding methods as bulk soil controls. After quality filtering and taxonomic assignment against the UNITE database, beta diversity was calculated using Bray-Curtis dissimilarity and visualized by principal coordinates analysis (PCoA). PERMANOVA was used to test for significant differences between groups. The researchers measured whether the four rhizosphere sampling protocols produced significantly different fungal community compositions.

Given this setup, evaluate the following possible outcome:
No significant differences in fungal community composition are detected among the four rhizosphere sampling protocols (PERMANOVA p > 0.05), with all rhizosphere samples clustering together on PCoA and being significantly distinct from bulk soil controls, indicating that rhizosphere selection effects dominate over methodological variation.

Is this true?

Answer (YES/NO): NO